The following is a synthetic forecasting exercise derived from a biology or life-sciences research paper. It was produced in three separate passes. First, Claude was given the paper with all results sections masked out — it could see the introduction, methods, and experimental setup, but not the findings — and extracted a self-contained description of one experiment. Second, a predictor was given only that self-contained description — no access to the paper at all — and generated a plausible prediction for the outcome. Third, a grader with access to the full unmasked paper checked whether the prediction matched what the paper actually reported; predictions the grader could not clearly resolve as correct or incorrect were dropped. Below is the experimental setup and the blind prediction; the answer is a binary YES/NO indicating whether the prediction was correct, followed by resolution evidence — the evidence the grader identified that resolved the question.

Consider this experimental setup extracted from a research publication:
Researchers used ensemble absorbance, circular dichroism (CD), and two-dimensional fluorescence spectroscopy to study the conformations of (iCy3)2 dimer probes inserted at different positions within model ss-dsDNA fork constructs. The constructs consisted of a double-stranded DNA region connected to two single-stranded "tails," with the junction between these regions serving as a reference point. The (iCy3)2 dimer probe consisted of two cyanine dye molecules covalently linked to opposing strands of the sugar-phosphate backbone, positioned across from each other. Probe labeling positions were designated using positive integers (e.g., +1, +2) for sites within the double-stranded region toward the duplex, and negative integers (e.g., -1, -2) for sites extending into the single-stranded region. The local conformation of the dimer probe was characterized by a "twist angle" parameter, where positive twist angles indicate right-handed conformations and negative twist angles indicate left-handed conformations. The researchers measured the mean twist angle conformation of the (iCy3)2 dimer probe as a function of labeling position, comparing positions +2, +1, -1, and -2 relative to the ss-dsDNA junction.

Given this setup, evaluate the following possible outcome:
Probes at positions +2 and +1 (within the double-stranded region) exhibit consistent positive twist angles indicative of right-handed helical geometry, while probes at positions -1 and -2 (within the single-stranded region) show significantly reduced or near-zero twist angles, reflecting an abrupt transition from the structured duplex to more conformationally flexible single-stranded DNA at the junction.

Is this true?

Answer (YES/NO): NO